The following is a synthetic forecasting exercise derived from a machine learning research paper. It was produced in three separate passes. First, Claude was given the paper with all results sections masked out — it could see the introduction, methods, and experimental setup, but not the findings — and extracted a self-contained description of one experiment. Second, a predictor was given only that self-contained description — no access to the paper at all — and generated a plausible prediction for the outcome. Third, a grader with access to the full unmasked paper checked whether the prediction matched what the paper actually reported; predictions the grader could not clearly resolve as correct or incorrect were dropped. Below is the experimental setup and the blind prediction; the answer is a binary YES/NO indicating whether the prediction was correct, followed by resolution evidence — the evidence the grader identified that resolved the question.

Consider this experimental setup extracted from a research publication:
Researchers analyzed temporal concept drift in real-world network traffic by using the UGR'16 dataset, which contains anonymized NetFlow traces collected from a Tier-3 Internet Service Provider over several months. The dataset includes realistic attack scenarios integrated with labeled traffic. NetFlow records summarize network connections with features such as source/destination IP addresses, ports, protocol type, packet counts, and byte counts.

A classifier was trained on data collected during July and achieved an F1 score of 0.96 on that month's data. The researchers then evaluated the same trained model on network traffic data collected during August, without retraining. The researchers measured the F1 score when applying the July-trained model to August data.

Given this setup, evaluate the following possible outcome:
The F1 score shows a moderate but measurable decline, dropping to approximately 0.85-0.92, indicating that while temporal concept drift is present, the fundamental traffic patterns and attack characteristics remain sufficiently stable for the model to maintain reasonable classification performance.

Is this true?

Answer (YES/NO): NO